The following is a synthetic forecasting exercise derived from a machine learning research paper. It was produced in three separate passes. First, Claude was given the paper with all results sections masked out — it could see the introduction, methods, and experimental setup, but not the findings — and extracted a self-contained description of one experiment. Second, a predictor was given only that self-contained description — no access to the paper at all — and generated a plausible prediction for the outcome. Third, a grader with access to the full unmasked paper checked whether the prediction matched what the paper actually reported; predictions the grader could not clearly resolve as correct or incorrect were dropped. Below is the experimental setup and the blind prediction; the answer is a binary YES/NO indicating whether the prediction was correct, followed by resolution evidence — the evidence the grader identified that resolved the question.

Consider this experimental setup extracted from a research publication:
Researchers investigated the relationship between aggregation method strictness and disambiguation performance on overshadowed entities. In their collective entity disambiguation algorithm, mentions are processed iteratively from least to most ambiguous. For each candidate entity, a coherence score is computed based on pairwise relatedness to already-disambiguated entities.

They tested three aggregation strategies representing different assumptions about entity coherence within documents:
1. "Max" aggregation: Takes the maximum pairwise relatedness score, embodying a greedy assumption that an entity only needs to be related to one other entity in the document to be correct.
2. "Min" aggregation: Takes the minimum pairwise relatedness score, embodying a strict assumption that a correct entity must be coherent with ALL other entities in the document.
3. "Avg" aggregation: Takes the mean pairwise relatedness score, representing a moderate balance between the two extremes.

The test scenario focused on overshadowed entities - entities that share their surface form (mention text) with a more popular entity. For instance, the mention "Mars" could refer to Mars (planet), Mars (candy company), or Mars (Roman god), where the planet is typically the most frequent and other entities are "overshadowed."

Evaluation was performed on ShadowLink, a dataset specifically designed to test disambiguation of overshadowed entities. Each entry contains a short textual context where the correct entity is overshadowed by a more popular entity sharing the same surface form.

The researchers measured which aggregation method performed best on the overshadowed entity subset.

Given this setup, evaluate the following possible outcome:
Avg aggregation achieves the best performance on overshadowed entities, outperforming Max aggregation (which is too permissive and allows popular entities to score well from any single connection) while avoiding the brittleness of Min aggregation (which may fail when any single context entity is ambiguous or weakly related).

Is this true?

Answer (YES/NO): NO